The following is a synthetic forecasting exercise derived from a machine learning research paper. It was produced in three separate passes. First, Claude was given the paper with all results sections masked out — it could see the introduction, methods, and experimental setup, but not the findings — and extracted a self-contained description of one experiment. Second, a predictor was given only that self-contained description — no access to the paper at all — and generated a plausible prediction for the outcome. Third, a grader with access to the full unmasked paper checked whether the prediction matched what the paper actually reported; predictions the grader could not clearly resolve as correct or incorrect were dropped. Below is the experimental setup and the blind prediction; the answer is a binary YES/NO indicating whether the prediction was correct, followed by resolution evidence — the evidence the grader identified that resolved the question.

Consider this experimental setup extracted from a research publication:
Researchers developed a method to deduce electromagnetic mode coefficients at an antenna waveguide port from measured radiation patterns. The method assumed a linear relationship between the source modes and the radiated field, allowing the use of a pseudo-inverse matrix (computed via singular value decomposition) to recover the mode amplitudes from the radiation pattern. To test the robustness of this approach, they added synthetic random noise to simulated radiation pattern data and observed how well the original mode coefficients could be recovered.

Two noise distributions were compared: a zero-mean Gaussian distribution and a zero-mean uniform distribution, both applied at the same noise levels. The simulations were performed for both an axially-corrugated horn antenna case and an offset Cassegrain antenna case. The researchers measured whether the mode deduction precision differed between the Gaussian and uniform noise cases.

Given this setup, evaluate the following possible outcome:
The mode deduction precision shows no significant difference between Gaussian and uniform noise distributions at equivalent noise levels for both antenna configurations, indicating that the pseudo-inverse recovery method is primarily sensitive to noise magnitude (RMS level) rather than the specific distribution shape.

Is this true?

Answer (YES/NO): YES